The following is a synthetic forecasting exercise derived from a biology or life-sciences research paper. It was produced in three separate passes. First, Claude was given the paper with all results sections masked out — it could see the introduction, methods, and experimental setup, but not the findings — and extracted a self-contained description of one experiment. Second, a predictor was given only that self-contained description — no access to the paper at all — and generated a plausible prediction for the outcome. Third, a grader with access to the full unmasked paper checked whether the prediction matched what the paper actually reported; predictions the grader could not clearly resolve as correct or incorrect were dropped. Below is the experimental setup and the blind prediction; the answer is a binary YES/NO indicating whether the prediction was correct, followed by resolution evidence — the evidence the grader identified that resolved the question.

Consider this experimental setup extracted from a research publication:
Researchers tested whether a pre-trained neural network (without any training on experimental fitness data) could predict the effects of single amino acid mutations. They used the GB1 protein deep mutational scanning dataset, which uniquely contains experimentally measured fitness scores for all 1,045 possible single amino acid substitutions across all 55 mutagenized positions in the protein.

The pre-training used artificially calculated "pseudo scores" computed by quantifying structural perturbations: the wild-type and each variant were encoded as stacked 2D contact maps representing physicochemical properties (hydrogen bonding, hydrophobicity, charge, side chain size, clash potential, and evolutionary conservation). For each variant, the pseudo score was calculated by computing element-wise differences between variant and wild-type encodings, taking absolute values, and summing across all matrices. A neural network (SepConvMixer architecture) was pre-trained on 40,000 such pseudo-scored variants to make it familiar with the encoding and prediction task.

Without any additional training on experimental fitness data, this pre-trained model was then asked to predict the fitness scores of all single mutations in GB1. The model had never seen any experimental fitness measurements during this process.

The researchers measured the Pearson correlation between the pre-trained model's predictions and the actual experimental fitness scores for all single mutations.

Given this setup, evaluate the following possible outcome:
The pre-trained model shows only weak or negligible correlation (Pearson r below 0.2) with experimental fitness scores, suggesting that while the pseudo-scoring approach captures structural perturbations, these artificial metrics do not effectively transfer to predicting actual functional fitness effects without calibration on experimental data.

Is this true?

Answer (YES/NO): NO